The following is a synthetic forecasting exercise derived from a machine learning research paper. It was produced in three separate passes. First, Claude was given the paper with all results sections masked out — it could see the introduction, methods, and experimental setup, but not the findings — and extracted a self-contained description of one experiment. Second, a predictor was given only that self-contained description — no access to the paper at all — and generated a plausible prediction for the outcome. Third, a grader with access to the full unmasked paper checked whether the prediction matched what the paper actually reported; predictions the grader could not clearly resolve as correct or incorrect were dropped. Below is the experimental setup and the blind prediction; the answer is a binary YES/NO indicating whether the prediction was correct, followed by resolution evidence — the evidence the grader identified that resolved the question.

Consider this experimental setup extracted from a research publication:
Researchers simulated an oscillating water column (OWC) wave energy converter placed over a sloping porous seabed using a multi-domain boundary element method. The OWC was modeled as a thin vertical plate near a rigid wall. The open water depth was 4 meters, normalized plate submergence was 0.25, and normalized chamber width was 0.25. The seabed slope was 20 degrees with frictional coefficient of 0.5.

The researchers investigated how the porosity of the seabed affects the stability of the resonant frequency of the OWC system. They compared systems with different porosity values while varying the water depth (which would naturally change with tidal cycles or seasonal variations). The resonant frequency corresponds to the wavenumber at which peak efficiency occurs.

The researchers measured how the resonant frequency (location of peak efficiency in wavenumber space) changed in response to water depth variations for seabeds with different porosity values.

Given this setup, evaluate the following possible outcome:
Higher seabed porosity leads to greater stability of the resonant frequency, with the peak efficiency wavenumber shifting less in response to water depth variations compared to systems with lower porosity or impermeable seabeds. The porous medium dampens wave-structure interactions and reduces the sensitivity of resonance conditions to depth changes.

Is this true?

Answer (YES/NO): NO